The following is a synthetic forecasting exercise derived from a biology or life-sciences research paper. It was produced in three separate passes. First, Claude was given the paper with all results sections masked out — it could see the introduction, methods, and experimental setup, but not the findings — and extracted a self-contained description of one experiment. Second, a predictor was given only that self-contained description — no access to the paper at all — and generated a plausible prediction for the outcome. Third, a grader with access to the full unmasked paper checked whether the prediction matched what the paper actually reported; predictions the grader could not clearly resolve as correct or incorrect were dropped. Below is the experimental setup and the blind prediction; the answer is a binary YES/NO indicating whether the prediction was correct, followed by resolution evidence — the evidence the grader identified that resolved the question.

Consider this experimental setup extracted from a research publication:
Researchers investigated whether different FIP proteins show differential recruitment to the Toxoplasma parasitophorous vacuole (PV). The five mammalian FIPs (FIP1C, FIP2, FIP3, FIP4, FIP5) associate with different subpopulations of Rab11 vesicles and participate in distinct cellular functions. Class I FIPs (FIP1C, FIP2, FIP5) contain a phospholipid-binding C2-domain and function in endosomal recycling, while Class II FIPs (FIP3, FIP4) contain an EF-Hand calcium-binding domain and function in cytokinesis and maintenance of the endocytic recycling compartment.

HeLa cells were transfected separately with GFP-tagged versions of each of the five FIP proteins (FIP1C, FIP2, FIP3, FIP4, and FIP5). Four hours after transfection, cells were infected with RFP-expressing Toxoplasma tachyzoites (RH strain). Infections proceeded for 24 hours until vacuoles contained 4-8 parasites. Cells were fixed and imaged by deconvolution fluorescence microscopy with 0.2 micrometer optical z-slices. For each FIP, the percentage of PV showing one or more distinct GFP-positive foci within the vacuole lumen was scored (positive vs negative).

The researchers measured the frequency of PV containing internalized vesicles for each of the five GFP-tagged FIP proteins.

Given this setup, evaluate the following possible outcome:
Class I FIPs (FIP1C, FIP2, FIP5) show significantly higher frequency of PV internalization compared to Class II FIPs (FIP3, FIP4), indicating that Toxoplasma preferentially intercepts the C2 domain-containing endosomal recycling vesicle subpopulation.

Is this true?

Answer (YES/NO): NO